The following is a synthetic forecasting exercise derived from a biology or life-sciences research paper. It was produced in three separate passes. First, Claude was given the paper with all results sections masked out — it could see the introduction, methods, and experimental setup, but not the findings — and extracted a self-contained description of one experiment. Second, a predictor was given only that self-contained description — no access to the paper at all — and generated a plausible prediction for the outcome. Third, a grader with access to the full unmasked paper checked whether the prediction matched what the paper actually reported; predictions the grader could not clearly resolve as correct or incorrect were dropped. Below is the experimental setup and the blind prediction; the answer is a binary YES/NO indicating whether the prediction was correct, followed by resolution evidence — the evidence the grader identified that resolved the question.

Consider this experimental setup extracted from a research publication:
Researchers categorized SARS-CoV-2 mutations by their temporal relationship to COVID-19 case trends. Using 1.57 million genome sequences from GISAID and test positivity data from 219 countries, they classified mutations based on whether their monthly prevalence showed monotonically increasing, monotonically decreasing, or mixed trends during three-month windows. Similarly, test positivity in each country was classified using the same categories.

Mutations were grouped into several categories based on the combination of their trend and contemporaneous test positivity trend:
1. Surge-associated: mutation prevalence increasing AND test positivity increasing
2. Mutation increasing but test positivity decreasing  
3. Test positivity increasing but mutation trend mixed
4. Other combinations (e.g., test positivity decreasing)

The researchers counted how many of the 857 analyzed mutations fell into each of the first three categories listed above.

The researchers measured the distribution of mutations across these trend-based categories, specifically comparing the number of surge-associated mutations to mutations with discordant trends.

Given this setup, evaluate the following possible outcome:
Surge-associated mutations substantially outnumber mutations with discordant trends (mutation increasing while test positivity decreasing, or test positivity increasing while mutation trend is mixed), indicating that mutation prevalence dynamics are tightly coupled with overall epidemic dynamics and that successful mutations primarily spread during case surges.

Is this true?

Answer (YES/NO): NO